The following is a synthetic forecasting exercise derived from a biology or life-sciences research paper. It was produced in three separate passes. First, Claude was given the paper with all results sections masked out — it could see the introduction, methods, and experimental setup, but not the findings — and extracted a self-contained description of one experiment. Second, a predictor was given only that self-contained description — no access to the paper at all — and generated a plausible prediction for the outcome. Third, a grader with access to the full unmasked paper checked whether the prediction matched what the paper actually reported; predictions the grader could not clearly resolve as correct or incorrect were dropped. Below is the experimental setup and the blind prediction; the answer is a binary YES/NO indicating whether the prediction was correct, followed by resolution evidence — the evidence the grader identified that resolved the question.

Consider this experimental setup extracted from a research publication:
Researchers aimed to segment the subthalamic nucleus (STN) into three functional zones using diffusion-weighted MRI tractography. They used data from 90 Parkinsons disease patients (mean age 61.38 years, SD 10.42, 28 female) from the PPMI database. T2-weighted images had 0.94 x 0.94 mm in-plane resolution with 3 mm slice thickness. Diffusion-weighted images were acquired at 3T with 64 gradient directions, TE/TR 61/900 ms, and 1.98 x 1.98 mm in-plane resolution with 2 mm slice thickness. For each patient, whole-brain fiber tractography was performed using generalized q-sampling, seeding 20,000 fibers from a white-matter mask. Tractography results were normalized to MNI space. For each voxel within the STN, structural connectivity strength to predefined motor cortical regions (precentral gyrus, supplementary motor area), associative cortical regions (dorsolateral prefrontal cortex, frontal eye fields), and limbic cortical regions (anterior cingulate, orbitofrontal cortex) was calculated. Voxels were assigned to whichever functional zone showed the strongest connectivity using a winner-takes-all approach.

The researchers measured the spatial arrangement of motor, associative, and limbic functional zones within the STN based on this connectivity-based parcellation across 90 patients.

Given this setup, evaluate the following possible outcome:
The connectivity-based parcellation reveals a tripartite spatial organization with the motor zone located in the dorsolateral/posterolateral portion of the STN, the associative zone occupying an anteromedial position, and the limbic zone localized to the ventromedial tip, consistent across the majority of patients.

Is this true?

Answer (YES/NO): NO